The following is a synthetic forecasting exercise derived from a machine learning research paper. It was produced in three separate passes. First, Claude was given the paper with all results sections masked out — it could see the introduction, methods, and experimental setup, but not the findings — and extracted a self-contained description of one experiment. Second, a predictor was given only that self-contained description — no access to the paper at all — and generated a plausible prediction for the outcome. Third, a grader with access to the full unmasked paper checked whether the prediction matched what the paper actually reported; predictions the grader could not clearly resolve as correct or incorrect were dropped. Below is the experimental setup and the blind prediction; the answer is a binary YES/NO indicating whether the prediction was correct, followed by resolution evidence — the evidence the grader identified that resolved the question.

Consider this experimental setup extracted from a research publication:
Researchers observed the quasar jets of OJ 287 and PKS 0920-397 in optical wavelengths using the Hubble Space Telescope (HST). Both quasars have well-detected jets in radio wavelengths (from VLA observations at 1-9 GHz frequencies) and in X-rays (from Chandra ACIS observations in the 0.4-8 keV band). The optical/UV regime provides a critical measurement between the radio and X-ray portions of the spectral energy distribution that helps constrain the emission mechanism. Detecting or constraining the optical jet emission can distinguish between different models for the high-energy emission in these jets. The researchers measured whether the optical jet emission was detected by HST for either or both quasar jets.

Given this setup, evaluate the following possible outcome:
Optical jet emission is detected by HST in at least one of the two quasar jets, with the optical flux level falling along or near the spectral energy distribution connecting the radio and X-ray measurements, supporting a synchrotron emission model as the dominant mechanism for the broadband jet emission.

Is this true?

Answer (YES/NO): NO